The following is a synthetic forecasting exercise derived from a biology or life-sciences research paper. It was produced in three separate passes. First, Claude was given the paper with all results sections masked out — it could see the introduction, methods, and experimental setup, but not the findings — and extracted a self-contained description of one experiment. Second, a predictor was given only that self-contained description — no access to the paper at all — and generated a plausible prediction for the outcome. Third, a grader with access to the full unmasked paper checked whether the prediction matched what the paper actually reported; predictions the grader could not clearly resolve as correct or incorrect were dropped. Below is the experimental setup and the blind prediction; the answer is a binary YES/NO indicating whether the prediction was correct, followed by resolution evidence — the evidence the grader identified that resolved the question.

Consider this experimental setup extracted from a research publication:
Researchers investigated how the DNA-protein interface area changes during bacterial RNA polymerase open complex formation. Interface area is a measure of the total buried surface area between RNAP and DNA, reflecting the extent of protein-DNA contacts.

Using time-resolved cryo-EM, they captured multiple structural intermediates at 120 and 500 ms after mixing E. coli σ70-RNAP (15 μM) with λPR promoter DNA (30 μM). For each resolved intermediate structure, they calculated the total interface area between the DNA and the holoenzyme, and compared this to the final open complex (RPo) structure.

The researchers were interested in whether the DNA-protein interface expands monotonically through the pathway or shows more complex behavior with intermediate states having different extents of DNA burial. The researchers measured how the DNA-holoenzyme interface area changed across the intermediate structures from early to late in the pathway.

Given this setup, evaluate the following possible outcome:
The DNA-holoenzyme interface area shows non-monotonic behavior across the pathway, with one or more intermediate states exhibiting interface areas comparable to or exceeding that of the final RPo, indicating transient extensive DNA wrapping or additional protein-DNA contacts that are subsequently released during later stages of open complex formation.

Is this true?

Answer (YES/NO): NO